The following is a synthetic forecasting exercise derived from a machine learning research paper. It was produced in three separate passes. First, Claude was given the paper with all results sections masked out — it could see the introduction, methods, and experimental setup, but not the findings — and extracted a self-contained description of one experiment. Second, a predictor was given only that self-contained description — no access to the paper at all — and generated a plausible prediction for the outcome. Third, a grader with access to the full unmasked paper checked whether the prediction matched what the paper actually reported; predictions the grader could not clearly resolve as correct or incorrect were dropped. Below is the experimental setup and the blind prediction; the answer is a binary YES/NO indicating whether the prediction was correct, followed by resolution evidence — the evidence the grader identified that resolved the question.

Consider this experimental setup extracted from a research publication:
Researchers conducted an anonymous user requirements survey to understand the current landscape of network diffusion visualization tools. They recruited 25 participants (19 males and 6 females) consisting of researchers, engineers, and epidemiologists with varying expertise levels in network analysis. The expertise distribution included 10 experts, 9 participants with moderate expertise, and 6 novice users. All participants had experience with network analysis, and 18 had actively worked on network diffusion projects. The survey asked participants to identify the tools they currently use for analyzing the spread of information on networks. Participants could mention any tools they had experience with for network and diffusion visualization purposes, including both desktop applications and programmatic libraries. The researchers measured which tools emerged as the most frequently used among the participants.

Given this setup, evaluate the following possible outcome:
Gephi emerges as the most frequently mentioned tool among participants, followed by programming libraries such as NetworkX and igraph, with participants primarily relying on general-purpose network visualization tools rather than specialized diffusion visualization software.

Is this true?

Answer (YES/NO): NO